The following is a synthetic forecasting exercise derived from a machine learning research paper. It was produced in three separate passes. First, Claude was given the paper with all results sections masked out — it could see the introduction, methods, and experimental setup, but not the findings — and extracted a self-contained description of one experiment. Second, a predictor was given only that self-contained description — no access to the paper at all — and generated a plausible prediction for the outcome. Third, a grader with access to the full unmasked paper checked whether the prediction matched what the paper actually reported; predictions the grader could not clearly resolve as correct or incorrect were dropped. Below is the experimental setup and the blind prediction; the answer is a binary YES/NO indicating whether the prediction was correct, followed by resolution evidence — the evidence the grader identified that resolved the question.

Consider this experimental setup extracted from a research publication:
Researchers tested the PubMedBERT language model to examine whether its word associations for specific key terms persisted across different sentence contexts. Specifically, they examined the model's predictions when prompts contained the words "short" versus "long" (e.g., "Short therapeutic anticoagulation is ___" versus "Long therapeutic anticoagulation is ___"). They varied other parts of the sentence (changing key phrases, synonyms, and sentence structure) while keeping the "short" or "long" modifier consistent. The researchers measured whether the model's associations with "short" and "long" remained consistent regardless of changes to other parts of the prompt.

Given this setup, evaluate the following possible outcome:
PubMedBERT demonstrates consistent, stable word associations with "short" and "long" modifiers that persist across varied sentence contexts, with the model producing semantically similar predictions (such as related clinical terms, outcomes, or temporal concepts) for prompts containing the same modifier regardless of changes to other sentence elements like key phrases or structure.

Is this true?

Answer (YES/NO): YES